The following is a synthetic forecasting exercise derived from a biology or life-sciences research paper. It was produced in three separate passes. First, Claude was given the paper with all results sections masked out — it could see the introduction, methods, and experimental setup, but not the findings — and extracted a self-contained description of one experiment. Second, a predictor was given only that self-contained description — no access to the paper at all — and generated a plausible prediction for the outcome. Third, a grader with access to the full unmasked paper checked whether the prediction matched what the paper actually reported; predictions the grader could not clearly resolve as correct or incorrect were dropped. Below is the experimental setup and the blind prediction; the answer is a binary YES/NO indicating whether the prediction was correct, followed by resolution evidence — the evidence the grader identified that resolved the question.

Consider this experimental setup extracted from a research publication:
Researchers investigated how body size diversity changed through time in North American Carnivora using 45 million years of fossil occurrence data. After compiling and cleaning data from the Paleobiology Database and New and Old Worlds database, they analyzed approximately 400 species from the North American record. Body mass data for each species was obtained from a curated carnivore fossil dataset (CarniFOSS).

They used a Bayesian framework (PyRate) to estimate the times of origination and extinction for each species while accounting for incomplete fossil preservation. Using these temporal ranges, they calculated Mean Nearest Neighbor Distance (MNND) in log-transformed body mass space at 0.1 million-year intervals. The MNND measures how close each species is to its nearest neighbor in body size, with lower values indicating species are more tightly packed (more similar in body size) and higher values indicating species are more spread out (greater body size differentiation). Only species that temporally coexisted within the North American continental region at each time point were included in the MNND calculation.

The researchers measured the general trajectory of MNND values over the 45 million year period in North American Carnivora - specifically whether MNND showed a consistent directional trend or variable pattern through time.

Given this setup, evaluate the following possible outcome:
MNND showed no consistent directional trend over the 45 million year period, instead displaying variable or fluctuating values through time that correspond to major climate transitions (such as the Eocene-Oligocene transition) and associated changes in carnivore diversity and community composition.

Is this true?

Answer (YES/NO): NO